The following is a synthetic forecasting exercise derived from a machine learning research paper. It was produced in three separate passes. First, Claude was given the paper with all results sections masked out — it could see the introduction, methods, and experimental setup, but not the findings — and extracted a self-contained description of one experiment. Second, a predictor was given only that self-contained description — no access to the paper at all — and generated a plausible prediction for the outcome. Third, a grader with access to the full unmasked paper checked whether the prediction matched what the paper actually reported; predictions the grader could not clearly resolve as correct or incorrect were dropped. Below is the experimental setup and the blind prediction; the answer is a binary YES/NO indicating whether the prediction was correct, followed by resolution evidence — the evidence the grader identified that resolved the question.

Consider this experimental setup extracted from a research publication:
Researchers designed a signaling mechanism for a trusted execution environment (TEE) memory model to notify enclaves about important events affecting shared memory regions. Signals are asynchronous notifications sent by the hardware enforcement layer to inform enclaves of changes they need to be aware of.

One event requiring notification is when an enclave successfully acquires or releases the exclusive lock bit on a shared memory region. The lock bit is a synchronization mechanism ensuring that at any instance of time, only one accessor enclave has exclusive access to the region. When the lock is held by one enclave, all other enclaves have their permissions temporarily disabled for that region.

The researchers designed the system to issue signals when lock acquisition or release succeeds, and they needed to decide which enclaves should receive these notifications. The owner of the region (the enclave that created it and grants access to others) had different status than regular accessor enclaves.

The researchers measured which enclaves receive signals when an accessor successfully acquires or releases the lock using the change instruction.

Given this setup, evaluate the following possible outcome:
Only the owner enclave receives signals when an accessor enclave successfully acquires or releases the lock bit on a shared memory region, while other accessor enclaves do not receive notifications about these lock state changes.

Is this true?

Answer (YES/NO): YES